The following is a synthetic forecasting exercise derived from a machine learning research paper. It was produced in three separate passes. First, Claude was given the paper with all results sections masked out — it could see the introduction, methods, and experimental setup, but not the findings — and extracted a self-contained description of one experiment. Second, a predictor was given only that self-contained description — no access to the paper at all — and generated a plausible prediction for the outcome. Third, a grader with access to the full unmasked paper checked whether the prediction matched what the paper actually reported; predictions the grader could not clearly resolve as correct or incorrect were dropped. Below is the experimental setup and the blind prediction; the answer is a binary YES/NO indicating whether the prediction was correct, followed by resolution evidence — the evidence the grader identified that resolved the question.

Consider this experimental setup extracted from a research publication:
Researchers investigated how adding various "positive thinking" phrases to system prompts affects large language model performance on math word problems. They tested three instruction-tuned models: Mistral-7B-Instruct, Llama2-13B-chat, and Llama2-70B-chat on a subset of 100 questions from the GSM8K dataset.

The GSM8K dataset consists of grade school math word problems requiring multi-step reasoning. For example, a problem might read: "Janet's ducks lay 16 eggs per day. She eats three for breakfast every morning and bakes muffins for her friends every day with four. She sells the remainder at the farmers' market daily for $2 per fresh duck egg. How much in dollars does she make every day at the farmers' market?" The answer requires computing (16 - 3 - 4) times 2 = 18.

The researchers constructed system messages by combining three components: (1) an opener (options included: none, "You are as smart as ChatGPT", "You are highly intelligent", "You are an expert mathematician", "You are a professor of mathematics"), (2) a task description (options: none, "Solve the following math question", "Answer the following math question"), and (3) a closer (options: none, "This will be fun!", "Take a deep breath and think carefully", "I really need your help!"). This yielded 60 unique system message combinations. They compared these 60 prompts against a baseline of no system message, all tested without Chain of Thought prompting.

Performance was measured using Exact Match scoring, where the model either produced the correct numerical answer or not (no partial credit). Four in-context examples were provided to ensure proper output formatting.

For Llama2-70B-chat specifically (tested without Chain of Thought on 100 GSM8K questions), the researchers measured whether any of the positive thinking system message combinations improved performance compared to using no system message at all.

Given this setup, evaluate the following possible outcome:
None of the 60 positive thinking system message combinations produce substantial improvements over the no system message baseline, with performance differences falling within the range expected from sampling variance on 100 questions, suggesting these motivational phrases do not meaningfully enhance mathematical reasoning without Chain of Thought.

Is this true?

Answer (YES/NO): YES